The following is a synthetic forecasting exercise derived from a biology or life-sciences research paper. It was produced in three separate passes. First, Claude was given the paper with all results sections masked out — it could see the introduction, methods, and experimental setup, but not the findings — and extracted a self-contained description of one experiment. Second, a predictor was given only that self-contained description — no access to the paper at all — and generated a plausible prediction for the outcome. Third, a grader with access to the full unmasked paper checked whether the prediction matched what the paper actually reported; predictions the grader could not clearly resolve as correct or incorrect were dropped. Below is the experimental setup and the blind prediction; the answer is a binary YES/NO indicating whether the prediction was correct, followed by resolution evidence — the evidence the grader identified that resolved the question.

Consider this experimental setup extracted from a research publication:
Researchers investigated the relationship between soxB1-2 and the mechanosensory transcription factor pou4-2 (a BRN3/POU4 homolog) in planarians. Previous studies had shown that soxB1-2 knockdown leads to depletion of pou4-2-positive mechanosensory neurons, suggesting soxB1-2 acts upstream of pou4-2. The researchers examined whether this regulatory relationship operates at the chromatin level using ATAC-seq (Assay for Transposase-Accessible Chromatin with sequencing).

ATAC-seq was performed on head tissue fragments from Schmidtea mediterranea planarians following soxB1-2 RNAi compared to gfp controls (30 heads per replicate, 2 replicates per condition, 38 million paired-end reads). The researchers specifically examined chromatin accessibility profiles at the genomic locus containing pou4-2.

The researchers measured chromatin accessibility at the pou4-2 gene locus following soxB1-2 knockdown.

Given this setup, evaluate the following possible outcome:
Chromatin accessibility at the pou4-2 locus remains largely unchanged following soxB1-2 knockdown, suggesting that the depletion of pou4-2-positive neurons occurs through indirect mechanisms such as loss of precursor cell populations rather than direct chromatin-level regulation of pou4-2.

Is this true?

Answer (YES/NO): YES